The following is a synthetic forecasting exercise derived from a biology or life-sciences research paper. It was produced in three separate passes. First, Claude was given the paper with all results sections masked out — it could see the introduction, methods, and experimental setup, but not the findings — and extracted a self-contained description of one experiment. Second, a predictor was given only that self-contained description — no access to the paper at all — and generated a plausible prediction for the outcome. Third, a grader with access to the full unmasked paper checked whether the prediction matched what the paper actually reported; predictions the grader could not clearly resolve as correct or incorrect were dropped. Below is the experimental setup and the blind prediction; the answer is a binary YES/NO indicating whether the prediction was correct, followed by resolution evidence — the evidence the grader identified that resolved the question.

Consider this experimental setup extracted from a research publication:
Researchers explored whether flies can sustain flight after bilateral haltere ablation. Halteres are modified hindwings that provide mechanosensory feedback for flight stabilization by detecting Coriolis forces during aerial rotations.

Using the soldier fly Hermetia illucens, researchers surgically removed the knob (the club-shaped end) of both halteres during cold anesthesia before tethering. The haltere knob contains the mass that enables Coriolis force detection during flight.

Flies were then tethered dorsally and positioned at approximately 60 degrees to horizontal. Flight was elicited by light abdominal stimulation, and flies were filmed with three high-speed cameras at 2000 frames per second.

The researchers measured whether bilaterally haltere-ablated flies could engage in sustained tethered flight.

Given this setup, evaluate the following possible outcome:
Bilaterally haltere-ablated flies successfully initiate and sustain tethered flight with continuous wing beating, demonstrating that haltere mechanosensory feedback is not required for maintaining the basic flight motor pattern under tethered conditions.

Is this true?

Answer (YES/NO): YES